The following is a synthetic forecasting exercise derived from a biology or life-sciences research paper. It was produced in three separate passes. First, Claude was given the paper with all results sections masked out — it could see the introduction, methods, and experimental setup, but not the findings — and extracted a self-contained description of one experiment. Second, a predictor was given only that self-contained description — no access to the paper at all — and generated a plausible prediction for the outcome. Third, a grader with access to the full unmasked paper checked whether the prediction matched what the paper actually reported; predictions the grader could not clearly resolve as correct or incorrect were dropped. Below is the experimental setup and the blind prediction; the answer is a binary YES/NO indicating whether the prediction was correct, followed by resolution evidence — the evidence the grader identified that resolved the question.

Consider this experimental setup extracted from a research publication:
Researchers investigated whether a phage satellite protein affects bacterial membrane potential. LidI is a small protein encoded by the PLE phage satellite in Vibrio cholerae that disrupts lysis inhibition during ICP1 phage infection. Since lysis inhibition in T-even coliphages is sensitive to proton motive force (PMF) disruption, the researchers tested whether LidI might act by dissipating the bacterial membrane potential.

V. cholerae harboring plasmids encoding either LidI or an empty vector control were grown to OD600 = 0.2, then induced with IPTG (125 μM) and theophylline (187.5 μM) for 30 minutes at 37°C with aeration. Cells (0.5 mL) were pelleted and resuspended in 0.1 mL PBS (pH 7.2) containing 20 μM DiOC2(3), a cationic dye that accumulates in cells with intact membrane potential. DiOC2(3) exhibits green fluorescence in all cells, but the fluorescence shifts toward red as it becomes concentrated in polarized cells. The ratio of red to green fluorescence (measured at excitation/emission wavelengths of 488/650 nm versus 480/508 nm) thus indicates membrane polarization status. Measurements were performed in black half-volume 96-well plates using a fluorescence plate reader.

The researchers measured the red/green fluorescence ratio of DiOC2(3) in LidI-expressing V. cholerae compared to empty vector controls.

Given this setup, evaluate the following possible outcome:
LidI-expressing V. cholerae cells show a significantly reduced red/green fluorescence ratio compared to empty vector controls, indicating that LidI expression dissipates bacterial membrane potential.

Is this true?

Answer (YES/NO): NO